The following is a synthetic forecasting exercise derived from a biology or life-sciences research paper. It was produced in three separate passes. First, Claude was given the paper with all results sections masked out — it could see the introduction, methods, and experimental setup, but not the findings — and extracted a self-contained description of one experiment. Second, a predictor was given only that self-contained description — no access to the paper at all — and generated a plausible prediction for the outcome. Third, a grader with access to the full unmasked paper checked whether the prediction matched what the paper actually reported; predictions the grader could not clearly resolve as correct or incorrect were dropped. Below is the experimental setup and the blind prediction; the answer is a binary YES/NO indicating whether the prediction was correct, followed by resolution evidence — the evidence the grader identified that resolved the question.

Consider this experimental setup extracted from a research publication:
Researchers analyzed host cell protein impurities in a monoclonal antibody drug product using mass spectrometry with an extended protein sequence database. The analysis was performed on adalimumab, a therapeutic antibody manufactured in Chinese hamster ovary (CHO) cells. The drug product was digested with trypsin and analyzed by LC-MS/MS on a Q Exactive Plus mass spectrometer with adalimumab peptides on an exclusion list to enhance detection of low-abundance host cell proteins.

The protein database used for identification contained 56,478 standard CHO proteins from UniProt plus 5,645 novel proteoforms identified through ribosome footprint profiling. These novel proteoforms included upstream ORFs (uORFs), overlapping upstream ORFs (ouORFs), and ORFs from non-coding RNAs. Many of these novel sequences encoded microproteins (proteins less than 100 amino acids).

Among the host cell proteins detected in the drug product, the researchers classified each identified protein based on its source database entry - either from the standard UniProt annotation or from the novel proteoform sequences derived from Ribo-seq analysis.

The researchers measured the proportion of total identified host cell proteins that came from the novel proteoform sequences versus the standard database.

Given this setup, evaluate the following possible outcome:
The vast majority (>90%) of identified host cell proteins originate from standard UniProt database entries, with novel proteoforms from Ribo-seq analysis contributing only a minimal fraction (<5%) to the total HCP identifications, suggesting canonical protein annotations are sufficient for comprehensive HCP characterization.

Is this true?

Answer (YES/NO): NO